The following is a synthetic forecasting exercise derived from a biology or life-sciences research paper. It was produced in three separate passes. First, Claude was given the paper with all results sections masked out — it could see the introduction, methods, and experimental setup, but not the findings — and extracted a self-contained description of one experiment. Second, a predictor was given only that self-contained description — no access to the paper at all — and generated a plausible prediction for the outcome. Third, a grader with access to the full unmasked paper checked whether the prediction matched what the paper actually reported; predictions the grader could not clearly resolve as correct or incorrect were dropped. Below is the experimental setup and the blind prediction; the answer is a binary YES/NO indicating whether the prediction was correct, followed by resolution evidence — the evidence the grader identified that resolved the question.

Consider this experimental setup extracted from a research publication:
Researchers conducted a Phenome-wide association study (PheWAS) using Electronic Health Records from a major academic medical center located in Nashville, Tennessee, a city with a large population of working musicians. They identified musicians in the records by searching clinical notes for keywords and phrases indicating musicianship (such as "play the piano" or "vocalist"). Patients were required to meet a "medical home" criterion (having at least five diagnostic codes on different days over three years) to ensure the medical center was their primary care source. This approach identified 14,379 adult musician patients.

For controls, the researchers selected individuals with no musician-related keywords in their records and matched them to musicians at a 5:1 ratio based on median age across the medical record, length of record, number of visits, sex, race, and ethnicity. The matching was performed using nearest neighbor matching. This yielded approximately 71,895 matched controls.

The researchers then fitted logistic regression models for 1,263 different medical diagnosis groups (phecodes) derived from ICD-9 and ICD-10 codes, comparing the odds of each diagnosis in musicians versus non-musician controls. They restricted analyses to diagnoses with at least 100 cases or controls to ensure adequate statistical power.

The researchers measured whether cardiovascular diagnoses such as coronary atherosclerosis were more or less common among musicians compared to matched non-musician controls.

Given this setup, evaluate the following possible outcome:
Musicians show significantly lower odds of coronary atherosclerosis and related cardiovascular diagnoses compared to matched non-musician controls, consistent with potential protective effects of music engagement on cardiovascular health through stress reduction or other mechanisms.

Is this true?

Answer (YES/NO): YES